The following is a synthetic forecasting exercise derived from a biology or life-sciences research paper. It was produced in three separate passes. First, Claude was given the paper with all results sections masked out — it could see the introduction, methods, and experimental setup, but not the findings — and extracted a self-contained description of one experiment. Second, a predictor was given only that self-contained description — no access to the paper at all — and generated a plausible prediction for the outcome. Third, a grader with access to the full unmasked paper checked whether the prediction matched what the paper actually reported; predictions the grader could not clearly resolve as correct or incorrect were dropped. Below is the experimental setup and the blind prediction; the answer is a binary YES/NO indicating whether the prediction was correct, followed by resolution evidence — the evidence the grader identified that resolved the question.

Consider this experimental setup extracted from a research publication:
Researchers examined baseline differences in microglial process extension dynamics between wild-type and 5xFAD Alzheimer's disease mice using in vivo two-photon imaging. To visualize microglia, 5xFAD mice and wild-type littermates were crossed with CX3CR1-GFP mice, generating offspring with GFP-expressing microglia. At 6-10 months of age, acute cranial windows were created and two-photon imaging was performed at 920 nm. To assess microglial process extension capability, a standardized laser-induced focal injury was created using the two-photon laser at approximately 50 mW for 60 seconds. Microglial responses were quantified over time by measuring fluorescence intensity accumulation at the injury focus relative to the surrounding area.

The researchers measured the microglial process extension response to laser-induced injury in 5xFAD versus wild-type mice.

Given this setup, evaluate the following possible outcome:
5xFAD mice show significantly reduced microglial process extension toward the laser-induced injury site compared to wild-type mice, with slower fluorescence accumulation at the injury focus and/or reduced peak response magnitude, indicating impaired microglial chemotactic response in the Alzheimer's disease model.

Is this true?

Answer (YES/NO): YES